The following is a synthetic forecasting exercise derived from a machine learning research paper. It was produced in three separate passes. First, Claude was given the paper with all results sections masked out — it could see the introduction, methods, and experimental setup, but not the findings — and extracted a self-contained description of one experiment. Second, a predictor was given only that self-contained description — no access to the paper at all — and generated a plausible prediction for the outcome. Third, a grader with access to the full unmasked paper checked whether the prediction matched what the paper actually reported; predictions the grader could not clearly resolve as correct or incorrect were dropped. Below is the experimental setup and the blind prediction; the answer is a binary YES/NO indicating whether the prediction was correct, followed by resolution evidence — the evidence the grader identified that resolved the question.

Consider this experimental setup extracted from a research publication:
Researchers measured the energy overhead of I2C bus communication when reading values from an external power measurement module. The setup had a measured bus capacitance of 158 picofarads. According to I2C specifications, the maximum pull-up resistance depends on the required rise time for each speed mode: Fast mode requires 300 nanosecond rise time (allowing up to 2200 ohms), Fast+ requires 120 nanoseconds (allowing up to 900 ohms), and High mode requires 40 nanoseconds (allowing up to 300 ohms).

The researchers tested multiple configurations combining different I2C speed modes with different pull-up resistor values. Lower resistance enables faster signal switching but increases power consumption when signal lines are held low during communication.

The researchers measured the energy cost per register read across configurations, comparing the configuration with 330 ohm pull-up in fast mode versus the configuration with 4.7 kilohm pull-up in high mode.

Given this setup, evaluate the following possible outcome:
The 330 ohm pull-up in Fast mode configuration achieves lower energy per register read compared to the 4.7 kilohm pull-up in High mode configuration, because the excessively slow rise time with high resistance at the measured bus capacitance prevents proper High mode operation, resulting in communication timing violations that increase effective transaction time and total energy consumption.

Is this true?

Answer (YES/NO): NO